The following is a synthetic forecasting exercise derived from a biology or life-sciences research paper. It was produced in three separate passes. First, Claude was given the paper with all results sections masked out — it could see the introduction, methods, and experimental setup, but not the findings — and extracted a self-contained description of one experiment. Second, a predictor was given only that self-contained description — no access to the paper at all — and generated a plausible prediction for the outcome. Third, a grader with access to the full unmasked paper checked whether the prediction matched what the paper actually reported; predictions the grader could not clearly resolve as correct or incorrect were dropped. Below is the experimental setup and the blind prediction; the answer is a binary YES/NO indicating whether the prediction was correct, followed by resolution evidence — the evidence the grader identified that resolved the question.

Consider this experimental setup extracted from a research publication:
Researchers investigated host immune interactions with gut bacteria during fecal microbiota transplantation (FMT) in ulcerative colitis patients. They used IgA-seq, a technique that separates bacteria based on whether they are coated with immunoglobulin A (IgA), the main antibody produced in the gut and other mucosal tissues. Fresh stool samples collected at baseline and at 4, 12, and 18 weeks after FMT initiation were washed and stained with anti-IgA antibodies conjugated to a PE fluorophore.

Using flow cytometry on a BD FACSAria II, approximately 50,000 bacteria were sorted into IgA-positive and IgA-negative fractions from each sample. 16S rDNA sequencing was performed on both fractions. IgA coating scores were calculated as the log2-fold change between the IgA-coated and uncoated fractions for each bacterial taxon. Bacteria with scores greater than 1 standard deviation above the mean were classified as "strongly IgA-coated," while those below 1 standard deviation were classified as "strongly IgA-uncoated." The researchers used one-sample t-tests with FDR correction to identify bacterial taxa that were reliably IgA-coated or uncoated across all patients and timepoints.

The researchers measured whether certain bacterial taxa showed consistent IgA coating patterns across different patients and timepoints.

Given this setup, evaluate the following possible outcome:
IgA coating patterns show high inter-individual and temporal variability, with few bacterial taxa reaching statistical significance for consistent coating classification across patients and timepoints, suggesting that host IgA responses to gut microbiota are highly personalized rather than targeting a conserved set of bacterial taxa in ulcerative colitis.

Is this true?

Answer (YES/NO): NO